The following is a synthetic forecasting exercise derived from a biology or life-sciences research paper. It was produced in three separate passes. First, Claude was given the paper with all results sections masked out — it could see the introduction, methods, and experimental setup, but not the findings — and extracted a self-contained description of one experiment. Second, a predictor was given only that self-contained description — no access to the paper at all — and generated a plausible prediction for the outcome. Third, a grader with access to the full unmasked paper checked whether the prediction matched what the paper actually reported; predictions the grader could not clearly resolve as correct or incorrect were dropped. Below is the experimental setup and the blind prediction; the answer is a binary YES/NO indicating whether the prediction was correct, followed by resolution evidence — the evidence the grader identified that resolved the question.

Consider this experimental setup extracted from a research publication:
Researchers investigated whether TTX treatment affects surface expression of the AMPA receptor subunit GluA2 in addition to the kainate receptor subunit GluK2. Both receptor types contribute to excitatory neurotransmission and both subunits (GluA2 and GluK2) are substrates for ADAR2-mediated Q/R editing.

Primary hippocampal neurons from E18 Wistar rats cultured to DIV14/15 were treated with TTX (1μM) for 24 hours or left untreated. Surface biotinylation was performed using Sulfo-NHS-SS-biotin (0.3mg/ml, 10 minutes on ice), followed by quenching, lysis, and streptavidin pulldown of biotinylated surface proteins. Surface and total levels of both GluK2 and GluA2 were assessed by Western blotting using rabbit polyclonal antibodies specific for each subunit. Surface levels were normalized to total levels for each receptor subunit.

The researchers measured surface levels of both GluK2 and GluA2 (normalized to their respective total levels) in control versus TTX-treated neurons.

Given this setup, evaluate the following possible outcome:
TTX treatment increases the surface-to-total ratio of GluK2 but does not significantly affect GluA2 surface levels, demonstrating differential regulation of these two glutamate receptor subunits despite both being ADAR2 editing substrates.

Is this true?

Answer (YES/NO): NO